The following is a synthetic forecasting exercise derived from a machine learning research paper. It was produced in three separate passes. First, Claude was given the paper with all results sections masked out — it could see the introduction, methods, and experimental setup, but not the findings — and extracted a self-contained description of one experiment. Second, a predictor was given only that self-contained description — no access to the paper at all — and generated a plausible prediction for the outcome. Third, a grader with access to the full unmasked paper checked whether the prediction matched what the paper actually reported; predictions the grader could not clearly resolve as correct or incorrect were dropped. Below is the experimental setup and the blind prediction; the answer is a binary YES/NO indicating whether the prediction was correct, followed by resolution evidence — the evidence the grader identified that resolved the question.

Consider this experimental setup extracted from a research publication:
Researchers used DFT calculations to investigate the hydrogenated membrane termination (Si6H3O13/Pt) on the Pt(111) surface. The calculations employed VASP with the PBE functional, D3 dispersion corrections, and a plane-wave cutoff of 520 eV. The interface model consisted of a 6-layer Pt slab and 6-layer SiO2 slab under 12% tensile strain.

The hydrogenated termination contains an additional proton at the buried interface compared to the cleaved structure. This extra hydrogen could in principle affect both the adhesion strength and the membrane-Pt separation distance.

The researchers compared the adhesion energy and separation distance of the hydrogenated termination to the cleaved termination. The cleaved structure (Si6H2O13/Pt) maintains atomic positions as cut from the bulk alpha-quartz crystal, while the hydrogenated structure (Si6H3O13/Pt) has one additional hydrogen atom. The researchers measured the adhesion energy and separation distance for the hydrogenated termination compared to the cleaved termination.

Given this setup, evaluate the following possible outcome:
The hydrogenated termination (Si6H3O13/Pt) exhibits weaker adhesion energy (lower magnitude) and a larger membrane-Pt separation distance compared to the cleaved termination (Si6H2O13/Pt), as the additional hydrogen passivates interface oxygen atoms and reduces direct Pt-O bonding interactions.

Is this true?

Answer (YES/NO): NO